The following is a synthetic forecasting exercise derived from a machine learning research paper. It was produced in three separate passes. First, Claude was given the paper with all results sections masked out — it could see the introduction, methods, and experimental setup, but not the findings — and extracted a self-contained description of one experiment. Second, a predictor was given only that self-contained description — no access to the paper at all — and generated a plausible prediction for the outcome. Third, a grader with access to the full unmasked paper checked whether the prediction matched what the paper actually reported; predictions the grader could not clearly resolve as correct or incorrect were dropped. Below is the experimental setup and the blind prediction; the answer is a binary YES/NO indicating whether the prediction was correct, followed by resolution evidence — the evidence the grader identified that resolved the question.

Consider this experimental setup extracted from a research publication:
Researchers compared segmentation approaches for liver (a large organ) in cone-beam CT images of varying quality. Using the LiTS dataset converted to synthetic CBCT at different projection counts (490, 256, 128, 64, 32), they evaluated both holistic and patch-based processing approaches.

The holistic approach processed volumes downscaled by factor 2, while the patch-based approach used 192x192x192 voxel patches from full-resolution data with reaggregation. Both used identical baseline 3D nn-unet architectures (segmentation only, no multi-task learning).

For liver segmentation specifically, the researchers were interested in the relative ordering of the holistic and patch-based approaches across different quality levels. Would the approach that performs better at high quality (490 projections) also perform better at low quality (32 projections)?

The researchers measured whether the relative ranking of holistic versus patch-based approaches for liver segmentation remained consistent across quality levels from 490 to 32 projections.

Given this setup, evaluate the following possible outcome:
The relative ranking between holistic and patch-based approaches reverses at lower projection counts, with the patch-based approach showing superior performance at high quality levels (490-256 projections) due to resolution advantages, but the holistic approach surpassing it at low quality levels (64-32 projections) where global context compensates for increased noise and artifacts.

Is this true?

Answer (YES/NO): NO